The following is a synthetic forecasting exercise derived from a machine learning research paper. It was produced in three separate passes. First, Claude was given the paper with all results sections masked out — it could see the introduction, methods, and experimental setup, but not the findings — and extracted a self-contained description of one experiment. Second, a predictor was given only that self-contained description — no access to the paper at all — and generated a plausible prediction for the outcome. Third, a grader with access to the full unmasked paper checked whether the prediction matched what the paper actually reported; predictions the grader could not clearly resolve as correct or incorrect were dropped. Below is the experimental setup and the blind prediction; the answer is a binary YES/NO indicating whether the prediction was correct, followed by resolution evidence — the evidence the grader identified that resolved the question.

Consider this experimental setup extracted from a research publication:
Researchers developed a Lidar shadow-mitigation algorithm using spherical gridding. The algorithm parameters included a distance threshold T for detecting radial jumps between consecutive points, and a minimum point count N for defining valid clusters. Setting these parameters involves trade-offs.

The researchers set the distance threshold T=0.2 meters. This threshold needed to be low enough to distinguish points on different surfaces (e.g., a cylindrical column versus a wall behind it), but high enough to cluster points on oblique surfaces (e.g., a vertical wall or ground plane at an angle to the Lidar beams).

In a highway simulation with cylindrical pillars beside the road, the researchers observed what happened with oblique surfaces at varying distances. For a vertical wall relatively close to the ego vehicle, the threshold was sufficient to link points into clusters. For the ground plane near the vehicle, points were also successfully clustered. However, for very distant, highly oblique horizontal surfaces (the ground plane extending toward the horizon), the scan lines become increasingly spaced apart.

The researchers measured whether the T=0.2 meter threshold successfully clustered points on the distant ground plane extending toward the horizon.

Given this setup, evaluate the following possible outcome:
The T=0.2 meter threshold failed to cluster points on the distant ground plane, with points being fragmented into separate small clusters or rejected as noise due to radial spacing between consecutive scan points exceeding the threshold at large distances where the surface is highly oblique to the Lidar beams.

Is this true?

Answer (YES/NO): YES